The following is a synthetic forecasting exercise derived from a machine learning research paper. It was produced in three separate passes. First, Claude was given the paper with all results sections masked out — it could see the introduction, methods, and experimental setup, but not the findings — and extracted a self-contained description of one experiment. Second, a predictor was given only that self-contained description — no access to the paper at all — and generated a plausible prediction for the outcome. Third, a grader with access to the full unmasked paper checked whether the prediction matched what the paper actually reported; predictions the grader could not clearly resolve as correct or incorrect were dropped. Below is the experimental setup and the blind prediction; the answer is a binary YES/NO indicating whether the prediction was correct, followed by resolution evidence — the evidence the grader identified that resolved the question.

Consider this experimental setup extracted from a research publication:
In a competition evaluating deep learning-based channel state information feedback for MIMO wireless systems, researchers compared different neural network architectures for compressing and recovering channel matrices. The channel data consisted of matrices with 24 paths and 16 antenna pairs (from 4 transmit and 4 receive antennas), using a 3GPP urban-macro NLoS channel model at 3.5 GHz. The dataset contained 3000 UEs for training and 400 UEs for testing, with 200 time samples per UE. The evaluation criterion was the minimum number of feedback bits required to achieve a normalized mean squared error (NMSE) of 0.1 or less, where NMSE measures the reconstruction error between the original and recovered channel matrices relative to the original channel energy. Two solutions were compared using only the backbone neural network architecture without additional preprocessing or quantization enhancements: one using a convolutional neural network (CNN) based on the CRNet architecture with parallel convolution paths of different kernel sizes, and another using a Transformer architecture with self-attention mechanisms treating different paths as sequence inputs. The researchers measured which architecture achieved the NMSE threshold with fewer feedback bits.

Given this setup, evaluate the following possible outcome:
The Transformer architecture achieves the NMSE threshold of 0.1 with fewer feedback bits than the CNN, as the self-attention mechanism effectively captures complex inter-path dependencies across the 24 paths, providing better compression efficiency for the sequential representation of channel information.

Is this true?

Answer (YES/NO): NO